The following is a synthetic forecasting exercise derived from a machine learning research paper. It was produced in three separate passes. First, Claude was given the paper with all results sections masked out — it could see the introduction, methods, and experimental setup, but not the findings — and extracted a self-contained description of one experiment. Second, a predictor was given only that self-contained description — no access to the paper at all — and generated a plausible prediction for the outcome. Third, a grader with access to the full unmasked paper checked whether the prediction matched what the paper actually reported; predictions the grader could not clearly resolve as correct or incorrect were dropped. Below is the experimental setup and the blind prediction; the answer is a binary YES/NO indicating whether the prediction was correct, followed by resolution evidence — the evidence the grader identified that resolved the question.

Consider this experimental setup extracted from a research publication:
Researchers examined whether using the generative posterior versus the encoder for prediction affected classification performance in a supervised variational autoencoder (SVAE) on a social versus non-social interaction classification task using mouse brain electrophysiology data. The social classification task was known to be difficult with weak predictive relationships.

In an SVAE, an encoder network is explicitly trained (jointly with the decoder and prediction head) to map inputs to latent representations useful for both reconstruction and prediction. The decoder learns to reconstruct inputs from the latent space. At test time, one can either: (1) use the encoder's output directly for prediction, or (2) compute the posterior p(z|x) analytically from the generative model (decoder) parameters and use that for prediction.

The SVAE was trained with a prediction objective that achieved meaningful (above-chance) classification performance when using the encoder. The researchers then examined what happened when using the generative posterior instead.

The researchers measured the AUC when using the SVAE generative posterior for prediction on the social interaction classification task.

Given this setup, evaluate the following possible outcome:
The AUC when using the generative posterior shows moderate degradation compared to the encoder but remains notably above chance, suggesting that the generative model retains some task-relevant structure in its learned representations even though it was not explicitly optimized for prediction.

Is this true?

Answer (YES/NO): NO